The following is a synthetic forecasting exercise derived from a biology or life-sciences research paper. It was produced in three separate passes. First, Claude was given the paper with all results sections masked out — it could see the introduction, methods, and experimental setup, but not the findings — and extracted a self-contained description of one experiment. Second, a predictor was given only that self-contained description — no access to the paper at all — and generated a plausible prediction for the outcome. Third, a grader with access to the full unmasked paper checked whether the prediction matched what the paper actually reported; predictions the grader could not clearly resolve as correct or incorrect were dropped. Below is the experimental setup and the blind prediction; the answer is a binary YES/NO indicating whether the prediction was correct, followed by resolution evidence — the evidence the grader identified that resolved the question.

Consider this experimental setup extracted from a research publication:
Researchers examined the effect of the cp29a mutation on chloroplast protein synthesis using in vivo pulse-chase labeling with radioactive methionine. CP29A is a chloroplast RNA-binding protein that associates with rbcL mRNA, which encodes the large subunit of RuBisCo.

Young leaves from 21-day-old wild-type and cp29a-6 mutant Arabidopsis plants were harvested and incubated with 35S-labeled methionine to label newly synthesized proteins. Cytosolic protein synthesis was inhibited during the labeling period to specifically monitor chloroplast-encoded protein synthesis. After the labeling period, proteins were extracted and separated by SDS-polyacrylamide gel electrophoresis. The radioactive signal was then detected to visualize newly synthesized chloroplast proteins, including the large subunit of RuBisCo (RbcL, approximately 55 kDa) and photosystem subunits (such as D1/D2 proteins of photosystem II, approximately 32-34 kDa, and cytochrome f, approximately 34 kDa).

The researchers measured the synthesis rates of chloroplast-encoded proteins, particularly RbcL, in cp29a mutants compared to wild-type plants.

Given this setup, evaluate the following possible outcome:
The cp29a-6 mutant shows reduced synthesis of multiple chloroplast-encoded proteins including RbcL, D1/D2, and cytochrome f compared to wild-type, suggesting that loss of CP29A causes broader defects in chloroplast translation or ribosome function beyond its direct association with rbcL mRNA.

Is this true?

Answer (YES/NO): NO